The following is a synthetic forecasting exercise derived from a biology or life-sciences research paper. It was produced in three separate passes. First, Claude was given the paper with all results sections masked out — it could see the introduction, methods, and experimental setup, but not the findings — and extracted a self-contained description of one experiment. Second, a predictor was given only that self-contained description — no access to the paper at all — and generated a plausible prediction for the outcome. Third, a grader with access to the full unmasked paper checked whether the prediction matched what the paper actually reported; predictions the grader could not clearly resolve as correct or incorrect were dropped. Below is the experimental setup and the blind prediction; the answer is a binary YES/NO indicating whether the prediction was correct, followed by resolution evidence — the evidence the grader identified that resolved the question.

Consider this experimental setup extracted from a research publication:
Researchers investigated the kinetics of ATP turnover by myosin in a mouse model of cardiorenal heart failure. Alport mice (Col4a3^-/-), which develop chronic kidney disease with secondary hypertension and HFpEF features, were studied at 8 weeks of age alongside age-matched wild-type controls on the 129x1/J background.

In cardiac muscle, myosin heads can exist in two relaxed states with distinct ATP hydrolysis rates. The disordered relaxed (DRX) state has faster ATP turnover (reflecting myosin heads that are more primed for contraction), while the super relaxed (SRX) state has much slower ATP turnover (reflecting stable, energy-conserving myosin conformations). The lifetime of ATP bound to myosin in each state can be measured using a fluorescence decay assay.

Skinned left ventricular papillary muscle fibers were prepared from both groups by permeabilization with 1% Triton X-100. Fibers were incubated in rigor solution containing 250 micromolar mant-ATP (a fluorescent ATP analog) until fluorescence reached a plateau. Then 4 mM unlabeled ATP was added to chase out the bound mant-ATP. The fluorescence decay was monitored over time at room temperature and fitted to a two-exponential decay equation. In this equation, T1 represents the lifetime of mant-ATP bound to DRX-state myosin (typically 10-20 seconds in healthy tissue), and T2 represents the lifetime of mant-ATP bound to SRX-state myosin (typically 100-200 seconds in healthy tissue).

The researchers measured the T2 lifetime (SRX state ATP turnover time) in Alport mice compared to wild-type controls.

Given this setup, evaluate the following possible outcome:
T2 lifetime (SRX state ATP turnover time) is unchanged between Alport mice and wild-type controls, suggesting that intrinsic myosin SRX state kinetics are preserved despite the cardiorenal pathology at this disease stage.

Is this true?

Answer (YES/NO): YES